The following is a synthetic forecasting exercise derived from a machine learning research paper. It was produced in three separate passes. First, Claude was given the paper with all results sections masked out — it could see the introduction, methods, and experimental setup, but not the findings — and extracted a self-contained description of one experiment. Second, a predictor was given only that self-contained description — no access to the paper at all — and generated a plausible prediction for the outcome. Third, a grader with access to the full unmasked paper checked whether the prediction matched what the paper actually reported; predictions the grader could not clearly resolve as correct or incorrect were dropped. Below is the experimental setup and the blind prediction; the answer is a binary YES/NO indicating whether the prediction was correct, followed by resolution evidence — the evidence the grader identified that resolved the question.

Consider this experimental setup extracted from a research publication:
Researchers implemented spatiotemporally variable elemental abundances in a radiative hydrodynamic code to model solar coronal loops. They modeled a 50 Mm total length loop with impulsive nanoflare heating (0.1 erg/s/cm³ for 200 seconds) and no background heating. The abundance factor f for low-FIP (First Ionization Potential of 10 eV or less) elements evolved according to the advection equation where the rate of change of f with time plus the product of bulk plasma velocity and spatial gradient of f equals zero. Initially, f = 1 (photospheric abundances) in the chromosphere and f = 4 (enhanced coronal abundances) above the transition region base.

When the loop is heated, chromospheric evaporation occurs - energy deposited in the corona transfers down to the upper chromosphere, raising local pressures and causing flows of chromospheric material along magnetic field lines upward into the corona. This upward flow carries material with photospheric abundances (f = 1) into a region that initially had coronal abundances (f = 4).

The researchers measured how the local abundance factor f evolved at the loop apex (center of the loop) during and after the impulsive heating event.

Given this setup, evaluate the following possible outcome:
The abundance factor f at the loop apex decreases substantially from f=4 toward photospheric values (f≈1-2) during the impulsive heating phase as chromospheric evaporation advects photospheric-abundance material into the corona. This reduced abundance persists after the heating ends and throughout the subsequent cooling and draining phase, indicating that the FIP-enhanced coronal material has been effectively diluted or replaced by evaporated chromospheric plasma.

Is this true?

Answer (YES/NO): NO